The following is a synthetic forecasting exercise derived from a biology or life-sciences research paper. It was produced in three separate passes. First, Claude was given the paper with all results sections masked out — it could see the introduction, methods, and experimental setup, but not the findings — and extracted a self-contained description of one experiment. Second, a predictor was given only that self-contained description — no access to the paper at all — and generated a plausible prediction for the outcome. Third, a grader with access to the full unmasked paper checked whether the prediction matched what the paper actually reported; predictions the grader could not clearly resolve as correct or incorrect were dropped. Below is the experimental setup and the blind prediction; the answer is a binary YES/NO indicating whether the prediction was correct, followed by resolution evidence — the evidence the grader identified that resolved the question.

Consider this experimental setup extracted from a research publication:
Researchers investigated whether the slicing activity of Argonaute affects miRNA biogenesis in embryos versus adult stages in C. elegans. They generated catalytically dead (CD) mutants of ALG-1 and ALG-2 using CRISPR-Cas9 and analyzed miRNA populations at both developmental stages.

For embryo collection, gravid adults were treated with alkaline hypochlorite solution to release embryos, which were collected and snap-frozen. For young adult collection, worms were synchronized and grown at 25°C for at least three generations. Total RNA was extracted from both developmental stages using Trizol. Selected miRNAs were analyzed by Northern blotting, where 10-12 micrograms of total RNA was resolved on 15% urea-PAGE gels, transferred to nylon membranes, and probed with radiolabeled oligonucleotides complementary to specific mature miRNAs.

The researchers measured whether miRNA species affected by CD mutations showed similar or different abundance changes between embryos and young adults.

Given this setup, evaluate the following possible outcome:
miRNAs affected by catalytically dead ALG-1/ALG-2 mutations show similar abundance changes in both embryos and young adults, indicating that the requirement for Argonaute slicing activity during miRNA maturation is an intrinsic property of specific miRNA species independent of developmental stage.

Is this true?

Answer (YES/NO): NO